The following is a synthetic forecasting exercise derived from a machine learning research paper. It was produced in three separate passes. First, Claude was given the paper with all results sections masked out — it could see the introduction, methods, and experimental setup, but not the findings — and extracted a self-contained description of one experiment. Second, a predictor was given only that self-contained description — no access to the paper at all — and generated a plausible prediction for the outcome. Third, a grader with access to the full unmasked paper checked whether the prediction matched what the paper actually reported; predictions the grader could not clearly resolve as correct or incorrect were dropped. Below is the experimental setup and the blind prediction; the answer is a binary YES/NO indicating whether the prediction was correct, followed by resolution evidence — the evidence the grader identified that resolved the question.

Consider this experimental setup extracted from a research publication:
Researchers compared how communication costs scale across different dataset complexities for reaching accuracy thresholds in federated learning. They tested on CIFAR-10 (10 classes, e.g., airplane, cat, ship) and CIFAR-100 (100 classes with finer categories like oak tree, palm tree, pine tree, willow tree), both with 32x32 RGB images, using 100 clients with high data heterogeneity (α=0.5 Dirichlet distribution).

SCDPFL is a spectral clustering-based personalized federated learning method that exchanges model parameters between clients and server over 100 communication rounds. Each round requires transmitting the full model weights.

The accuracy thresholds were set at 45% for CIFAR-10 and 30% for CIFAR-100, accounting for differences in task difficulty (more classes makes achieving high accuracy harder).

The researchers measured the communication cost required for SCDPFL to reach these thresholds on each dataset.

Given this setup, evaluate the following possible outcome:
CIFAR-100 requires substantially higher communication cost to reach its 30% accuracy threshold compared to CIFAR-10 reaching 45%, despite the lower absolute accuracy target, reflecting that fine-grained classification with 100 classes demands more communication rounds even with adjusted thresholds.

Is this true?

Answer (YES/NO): NO